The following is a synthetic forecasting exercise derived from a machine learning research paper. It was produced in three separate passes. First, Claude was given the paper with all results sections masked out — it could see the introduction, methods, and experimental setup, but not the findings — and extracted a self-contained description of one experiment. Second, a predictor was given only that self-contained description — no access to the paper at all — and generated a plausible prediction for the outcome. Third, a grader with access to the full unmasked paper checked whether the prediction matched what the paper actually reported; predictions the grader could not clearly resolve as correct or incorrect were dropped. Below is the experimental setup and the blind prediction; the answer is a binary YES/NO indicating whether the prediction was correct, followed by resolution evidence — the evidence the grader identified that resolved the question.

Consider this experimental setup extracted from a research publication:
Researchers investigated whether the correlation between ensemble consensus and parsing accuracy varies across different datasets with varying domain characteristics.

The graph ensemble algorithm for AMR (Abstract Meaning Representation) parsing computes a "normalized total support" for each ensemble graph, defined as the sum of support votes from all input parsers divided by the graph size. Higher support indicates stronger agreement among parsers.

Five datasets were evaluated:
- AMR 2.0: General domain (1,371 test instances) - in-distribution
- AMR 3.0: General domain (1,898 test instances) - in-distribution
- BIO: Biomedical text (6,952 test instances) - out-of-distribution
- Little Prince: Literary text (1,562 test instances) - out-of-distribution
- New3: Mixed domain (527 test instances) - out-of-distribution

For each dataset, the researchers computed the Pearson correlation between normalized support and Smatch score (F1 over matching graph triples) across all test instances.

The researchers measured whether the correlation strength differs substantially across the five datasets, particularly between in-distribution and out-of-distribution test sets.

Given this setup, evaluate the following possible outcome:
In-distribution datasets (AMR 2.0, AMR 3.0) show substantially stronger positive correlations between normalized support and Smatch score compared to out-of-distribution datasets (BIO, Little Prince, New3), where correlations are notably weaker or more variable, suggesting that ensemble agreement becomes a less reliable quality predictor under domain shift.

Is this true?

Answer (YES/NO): NO